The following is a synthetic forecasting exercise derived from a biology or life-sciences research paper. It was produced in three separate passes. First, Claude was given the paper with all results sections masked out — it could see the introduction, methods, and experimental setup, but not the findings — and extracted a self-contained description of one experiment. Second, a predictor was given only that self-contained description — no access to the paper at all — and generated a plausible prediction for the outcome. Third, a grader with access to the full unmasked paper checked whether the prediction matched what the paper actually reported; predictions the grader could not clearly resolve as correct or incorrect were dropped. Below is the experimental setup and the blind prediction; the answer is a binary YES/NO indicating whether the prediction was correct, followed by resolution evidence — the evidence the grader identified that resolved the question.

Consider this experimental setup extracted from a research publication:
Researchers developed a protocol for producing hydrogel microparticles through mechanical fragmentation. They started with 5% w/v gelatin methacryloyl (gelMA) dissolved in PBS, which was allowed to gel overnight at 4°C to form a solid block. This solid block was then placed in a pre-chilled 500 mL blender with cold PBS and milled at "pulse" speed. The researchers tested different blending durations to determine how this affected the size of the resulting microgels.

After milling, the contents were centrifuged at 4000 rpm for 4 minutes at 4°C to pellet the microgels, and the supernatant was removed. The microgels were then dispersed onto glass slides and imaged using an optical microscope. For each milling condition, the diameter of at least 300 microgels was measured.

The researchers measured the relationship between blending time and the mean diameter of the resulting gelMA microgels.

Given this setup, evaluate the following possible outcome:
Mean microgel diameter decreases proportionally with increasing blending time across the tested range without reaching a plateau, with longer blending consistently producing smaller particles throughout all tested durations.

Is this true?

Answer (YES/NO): NO